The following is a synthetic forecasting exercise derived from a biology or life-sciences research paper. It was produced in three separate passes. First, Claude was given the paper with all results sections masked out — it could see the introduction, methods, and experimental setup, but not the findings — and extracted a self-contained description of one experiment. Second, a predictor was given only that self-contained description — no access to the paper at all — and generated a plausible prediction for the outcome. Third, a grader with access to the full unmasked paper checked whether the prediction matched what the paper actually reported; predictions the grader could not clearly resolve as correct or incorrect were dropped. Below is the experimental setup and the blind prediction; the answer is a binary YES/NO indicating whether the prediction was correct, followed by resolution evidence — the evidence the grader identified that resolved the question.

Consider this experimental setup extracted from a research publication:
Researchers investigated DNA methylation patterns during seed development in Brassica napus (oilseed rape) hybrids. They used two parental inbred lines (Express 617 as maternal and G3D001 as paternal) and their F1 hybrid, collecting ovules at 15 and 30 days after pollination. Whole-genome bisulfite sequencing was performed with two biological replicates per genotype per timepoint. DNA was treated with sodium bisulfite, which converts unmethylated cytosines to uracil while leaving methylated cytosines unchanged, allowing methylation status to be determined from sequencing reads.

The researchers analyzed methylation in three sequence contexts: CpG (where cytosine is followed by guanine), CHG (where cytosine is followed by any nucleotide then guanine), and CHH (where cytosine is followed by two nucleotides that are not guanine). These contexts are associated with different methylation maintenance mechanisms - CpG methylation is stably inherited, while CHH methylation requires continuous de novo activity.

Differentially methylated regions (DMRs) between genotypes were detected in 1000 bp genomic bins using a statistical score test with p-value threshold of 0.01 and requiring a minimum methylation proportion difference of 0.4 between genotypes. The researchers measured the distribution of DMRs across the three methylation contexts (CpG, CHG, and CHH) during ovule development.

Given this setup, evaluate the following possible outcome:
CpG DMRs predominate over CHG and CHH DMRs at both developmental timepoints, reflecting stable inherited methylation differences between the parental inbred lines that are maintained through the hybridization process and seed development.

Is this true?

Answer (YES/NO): YES